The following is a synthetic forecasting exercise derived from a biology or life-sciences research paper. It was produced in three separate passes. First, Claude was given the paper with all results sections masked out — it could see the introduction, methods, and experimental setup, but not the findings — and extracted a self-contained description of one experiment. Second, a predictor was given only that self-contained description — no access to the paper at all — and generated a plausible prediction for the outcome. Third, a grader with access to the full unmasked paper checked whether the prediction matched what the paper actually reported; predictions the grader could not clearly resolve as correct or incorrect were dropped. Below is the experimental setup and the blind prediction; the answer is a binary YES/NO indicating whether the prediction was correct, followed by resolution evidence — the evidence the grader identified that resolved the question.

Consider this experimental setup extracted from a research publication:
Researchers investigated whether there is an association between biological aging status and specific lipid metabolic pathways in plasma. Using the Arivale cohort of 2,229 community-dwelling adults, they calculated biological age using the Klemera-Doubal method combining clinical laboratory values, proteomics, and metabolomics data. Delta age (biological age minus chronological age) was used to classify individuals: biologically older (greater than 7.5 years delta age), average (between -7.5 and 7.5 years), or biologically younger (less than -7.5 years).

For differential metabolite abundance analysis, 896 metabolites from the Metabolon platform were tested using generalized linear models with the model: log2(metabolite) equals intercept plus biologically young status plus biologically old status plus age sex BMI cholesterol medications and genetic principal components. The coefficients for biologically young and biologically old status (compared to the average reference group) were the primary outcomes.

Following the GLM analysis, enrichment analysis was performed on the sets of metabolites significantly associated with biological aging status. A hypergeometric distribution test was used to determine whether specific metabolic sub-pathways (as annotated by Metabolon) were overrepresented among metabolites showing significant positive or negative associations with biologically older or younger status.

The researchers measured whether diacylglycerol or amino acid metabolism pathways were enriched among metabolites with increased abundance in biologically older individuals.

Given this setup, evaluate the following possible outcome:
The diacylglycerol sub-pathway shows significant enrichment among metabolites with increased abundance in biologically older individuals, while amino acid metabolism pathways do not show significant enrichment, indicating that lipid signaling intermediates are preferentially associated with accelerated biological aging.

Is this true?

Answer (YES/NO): NO